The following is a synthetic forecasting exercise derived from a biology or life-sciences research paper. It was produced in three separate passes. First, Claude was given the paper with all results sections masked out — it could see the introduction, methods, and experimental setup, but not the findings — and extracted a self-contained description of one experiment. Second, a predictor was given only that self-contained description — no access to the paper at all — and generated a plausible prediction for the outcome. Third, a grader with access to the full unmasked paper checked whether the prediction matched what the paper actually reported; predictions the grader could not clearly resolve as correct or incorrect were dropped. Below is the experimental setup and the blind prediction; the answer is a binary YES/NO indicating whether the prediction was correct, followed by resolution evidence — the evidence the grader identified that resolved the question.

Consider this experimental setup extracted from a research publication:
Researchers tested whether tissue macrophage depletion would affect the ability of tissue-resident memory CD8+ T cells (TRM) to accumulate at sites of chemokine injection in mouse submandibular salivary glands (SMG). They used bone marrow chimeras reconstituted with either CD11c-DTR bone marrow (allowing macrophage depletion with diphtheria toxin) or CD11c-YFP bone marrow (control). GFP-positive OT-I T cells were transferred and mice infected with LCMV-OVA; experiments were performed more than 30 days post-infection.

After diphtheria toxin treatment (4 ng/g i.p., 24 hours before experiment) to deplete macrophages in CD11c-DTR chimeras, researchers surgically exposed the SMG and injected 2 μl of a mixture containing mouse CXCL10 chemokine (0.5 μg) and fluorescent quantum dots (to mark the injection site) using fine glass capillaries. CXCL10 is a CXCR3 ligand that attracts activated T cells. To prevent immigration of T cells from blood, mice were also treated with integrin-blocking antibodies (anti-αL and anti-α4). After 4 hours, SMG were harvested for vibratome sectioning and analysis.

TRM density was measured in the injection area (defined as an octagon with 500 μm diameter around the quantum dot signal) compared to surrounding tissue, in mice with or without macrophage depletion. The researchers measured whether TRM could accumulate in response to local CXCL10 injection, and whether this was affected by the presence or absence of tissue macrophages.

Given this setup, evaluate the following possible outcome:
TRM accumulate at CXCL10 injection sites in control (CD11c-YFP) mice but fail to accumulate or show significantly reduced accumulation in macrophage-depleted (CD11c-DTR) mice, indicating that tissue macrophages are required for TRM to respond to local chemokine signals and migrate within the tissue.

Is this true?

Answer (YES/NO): YES